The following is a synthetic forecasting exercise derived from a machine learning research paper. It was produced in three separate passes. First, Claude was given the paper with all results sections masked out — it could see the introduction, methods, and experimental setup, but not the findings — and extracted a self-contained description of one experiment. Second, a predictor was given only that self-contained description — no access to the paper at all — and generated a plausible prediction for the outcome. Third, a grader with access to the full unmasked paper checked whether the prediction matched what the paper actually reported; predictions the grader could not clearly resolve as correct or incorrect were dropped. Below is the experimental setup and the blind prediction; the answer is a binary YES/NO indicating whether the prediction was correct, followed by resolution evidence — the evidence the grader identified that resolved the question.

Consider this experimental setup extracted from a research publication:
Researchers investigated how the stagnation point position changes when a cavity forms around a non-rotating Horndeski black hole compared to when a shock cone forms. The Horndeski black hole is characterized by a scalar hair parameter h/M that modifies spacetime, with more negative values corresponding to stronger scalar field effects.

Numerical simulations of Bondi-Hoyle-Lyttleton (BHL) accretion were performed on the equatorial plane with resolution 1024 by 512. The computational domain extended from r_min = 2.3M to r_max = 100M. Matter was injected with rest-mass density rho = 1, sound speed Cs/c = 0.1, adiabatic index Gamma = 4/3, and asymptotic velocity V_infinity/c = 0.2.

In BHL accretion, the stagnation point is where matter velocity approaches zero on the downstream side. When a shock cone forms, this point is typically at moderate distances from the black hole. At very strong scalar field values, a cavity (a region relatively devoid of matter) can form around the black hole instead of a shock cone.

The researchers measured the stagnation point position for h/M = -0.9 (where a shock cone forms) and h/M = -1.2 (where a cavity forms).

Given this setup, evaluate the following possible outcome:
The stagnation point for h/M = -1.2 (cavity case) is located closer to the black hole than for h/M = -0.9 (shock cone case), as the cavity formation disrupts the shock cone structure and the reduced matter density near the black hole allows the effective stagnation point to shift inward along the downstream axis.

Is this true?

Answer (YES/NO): NO